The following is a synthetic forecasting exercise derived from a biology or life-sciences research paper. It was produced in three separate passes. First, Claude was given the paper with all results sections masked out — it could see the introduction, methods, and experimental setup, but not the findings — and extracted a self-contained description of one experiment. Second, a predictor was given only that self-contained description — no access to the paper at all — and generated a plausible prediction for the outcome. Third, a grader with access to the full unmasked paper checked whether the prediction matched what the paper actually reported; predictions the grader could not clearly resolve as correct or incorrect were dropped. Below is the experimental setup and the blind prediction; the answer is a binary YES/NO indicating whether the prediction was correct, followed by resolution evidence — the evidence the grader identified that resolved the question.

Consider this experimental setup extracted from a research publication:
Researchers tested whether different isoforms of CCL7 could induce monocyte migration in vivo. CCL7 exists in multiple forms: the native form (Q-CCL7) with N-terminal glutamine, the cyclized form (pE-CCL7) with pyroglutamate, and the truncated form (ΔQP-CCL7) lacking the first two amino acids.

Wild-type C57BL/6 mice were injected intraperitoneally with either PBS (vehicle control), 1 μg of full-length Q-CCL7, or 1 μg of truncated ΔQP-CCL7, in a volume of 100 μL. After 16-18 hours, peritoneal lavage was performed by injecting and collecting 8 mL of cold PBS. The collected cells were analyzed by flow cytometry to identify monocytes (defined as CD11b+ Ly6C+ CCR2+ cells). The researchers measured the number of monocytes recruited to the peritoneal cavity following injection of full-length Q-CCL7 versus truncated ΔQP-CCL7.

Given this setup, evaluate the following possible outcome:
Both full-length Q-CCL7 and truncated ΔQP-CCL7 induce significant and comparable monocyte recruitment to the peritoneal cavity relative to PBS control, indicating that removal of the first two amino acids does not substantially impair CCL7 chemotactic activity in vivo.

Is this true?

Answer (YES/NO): NO